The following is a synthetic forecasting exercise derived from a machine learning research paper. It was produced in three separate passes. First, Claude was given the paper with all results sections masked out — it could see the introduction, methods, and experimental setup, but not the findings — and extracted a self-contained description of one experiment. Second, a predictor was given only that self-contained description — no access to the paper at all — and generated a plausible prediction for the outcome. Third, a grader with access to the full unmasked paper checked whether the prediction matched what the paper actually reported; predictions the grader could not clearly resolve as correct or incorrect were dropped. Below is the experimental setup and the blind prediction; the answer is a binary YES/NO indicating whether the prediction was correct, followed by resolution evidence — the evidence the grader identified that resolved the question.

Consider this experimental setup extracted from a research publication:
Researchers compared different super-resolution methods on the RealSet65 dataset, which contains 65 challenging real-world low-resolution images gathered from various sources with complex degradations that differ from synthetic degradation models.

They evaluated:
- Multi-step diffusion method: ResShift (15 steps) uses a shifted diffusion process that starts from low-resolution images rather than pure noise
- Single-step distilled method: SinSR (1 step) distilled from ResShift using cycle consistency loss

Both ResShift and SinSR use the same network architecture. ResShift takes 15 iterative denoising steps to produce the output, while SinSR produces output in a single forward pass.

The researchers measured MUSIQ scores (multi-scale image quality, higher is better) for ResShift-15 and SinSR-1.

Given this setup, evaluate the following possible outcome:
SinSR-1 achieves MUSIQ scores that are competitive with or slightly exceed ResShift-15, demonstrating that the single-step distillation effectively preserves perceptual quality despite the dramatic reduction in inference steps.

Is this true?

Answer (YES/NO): YES